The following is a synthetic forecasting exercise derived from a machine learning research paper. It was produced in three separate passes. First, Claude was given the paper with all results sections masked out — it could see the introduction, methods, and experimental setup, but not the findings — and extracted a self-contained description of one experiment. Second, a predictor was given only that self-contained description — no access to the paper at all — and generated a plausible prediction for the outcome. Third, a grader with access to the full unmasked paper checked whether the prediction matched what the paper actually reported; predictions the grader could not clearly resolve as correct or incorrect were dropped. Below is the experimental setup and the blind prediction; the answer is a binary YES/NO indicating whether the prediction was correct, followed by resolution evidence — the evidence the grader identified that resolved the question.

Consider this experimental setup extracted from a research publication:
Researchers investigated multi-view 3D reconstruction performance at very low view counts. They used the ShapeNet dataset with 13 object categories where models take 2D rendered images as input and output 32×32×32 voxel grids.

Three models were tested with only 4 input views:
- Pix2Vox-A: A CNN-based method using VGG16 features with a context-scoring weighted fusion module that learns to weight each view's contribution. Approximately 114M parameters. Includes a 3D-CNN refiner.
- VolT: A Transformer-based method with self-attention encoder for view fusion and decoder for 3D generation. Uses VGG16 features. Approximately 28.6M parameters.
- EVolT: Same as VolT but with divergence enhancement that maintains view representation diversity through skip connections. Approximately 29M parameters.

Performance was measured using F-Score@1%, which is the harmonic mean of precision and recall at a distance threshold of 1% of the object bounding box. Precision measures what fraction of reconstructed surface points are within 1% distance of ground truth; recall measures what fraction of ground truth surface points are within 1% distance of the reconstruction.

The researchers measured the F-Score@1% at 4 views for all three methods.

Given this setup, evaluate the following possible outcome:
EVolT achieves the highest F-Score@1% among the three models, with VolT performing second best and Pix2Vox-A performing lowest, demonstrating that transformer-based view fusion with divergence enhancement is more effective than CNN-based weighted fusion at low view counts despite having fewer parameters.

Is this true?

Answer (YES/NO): NO